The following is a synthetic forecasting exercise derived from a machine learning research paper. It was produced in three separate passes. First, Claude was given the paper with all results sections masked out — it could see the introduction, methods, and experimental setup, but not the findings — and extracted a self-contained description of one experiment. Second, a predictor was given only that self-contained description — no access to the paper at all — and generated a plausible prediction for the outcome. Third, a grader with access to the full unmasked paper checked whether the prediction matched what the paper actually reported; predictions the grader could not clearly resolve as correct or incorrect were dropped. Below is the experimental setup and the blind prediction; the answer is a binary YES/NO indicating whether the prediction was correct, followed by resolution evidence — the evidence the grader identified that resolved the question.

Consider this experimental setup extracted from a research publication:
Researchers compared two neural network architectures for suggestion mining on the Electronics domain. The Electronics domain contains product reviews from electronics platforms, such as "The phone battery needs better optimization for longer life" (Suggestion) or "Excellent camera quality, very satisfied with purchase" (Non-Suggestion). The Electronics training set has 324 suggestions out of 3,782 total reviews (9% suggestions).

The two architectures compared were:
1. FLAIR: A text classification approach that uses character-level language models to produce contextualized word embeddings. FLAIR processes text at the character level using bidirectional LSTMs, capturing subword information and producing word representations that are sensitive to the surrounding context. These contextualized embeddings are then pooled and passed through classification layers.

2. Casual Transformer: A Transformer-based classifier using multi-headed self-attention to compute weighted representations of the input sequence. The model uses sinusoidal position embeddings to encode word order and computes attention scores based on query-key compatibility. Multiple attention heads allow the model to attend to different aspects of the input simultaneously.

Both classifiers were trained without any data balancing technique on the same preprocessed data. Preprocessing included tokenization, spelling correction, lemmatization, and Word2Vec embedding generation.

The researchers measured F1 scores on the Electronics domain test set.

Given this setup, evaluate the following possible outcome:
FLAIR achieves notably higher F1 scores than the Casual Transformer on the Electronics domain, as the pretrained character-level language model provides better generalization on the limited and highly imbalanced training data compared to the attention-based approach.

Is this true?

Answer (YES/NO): NO